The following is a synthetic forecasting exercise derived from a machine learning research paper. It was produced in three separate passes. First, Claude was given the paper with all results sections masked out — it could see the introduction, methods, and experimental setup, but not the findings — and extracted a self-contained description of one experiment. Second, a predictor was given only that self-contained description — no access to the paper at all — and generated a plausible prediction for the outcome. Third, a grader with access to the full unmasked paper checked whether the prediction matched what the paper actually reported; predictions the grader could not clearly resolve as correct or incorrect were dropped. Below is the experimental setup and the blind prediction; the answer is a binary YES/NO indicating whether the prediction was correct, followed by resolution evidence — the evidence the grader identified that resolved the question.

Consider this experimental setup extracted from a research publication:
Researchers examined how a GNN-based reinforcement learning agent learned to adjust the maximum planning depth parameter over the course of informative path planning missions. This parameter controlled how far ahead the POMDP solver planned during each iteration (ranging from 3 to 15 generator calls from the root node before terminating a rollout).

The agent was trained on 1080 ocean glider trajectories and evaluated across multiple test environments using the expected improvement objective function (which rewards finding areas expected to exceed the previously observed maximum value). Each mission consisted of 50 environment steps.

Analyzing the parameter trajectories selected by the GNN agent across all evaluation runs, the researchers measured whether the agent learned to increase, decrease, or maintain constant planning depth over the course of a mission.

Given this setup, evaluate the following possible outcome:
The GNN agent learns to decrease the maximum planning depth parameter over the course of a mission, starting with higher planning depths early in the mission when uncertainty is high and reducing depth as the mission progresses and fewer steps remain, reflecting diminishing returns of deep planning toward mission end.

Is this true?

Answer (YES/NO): NO